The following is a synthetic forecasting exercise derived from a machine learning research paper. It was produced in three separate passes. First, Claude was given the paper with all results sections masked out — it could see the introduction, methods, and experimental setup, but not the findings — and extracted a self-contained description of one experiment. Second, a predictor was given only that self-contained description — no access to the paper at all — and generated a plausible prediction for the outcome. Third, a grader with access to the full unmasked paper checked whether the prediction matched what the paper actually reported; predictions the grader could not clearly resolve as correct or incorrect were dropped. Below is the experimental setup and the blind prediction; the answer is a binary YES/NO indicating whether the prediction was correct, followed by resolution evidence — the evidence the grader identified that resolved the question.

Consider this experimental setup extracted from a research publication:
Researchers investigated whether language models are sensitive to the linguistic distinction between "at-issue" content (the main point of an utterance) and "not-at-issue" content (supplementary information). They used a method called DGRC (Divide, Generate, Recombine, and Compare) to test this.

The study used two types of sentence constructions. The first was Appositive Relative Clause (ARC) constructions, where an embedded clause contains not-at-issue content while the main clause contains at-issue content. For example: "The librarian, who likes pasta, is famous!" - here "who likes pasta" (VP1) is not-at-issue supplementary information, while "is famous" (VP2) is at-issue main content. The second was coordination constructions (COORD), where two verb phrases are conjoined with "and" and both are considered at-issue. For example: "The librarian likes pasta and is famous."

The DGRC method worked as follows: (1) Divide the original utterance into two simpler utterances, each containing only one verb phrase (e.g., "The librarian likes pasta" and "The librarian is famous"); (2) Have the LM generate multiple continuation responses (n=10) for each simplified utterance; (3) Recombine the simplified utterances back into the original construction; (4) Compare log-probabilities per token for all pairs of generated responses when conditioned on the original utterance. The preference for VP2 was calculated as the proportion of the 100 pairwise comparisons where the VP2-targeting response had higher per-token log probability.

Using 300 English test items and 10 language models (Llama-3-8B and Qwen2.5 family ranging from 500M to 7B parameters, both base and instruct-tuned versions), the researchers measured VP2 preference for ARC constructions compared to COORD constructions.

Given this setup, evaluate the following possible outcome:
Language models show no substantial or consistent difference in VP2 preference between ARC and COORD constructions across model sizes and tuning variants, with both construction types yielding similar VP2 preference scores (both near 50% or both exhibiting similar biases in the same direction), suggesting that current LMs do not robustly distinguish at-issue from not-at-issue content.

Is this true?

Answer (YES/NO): NO